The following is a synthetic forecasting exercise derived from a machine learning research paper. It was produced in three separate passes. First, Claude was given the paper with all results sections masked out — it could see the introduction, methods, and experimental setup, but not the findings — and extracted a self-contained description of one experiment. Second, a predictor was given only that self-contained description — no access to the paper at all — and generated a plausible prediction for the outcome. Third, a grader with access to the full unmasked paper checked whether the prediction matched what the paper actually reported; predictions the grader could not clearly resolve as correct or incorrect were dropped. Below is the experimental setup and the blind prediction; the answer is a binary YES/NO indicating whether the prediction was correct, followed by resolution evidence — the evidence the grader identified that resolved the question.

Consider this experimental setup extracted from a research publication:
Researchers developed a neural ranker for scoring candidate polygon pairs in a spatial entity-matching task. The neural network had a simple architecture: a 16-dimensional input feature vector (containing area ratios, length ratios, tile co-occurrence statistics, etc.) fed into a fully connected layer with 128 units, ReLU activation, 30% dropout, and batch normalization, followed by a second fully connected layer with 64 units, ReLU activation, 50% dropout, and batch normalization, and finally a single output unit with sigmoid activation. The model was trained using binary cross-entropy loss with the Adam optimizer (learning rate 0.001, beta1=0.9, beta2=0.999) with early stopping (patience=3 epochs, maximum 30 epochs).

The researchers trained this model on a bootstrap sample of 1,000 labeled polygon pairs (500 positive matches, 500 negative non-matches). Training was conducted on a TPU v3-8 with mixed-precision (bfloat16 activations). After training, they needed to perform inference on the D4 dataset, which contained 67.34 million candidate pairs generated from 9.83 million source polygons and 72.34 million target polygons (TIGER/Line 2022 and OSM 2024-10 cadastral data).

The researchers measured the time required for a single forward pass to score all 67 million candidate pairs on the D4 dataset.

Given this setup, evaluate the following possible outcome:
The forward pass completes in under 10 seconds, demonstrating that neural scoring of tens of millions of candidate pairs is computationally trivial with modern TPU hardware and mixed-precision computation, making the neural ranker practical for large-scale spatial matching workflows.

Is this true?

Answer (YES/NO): NO